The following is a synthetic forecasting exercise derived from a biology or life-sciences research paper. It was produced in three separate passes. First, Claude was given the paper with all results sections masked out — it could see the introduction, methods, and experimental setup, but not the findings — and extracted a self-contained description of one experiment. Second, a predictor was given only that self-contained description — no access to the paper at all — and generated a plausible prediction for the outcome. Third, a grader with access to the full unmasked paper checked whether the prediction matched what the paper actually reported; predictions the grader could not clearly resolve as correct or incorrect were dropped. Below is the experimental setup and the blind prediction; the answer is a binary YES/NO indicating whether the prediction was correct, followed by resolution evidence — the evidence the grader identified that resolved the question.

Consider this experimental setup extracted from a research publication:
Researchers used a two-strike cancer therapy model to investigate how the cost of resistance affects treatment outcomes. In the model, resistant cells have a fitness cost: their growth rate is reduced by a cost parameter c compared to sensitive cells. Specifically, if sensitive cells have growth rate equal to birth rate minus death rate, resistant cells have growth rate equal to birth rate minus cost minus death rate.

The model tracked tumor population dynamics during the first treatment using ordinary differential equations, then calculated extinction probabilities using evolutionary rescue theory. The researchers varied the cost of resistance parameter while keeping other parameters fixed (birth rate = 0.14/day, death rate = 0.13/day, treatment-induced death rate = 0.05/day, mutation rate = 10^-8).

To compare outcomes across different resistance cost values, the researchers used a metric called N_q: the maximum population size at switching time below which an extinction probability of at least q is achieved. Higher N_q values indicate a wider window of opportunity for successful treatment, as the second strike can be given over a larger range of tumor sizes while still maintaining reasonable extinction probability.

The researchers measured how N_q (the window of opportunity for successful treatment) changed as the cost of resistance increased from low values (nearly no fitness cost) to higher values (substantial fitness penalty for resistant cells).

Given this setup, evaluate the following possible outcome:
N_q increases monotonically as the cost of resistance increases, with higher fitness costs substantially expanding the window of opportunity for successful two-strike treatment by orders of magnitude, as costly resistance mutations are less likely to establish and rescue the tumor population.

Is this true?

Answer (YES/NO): NO